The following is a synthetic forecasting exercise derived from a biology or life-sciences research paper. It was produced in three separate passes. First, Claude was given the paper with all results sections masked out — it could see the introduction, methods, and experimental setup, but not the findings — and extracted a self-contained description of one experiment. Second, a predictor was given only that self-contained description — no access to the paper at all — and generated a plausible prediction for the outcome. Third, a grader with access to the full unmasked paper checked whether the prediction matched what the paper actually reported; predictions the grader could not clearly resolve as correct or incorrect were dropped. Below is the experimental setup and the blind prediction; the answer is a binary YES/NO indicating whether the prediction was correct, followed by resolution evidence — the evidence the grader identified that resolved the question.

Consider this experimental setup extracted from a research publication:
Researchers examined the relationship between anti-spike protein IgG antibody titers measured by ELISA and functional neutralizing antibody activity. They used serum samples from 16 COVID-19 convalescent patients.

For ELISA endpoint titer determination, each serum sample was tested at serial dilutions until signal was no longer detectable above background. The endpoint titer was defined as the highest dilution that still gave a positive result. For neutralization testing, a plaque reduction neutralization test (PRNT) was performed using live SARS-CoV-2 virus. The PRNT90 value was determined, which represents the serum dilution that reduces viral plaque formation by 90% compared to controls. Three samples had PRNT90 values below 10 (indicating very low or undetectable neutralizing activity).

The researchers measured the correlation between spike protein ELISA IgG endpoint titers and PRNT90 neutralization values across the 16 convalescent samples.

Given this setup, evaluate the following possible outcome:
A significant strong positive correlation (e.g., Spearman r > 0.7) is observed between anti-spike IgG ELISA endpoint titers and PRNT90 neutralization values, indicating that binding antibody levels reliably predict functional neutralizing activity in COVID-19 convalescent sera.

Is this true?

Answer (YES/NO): YES